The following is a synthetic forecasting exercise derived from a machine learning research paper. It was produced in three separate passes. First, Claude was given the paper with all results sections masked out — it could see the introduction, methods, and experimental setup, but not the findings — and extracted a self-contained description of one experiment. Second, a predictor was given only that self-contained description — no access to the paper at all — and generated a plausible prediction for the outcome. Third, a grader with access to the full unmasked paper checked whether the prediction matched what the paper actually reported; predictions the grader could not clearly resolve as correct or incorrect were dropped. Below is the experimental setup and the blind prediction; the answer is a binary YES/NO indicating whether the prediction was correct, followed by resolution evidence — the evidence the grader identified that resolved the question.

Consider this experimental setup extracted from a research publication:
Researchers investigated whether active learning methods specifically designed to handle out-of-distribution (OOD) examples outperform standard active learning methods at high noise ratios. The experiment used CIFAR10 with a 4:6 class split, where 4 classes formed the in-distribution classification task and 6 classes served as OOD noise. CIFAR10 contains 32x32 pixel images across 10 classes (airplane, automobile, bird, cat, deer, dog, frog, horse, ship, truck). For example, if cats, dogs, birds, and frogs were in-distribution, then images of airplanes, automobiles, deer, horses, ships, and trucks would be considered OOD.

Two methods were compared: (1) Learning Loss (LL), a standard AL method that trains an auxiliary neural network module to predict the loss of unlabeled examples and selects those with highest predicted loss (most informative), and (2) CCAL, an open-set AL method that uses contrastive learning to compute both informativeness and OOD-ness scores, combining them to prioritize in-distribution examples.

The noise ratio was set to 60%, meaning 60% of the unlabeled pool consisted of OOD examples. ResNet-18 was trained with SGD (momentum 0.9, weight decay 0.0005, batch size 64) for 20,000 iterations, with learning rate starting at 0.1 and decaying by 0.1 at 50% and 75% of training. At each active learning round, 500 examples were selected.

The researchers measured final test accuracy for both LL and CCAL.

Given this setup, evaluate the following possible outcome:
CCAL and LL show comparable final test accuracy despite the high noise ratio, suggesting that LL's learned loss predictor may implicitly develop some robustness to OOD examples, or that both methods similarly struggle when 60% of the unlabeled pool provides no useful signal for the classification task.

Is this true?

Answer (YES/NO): YES